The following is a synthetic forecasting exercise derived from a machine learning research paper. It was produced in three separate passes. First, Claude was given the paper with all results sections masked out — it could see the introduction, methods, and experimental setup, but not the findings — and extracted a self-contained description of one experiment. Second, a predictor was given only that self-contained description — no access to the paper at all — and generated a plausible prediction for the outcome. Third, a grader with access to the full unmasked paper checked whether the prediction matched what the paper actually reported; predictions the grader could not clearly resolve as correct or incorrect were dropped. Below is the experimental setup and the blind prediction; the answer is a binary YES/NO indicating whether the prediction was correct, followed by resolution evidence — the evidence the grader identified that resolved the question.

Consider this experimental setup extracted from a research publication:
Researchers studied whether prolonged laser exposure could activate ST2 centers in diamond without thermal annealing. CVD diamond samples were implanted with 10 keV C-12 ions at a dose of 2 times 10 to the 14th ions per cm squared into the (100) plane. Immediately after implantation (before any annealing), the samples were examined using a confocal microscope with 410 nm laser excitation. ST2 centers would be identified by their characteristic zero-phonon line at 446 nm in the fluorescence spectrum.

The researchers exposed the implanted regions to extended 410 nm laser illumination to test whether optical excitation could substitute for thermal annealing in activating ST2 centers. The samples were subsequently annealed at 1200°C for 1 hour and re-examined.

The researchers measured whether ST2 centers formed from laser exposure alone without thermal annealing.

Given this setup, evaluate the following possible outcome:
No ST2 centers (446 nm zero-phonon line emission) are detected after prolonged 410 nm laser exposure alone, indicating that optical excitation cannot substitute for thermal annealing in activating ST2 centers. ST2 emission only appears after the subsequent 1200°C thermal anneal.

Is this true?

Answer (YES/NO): YES